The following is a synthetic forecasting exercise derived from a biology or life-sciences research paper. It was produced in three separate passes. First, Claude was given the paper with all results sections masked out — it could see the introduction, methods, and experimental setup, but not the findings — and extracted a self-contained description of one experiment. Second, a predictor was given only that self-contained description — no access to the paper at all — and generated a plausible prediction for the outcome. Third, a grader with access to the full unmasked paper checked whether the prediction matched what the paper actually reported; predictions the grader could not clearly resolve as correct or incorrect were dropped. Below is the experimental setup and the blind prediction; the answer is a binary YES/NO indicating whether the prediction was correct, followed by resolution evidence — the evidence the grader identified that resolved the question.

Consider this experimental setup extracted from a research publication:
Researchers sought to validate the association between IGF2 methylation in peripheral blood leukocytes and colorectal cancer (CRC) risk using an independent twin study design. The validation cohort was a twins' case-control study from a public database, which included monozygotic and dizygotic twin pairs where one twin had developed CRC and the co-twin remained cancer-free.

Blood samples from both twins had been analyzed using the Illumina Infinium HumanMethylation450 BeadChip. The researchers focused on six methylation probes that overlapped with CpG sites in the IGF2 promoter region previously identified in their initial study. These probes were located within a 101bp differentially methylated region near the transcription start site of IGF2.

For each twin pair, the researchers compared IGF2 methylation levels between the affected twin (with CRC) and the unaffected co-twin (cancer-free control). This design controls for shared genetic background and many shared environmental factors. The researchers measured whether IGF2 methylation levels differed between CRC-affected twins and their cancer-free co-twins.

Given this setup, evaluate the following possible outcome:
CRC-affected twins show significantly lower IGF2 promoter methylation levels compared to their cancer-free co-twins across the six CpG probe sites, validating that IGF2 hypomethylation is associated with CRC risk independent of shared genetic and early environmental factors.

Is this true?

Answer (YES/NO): NO